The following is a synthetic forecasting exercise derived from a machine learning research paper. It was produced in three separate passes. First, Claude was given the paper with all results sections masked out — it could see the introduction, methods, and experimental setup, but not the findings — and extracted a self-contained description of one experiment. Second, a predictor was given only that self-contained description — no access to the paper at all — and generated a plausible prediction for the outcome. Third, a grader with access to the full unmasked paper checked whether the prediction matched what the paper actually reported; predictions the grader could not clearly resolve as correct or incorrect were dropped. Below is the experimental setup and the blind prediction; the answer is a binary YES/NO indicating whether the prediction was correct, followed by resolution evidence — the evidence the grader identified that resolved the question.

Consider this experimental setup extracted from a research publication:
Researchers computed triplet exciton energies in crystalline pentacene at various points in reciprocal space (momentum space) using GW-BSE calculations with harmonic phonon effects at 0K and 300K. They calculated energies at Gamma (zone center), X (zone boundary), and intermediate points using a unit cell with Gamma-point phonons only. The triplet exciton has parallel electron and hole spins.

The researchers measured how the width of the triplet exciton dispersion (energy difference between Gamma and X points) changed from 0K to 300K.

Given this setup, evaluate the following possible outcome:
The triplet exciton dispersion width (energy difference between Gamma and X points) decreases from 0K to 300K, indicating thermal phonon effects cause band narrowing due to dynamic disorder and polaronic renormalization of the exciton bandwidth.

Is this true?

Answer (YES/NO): NO